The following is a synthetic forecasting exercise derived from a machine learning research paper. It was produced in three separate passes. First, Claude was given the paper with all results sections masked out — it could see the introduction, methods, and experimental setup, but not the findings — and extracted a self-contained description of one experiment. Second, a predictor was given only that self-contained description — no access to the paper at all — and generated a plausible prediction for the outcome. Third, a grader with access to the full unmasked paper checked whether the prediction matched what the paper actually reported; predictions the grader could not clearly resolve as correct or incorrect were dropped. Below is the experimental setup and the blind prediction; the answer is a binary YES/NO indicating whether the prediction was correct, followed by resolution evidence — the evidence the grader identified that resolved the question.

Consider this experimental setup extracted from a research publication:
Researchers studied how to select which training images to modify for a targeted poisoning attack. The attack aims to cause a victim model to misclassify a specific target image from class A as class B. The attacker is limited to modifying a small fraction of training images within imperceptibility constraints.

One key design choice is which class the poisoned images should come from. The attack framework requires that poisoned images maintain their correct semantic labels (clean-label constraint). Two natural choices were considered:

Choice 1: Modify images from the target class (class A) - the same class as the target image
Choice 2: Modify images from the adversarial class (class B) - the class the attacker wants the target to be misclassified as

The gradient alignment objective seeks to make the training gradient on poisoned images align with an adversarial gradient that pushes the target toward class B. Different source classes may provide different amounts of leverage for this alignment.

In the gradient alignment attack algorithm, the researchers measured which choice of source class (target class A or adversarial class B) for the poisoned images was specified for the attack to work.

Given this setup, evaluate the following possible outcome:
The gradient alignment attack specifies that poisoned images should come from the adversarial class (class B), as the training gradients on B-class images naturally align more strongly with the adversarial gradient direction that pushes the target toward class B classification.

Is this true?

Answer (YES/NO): YES